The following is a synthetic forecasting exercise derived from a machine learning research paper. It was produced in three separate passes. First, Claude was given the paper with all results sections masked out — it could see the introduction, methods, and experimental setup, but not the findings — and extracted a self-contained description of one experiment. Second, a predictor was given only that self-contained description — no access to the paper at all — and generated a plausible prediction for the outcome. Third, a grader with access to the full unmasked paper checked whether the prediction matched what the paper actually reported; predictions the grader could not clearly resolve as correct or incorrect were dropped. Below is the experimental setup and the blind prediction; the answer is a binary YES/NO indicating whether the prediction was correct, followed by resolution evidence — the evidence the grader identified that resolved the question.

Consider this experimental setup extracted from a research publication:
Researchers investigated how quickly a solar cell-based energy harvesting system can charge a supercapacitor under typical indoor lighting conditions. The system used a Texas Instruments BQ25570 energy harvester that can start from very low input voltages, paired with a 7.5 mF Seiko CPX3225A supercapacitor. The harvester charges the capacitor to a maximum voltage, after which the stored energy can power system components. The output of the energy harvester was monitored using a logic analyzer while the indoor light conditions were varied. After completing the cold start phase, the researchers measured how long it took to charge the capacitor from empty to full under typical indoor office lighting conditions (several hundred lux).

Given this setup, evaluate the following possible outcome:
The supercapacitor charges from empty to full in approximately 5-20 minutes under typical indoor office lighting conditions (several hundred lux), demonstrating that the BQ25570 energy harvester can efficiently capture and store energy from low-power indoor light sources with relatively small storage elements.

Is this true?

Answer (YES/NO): NO